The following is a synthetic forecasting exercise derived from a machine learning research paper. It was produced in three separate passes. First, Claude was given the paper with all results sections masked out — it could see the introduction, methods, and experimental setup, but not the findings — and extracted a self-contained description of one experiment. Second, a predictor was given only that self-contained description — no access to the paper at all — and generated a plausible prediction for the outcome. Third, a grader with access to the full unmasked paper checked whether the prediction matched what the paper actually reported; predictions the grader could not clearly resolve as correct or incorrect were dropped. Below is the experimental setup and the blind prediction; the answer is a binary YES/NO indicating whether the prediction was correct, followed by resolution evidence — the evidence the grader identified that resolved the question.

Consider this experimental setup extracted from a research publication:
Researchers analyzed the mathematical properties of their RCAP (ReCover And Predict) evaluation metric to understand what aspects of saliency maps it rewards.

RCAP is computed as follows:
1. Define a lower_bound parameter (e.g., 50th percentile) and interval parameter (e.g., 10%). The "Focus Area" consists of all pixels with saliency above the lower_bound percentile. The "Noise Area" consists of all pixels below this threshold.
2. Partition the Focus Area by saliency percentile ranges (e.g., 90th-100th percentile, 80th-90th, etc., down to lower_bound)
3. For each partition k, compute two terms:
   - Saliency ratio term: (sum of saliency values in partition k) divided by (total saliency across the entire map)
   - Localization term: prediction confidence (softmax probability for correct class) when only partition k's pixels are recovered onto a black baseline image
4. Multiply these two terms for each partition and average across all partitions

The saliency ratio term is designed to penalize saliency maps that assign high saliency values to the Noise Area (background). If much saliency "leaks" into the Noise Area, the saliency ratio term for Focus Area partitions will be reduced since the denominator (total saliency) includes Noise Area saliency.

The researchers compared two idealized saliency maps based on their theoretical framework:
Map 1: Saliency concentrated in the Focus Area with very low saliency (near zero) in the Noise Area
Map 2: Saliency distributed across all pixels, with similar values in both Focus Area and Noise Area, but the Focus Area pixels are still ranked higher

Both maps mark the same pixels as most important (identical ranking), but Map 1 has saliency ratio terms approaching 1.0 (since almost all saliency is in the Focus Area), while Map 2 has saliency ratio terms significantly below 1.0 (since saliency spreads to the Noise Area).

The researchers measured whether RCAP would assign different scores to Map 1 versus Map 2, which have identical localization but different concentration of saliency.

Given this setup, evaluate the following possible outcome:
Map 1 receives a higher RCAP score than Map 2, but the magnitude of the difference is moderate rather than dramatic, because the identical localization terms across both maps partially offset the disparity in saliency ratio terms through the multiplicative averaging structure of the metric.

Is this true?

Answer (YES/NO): NO